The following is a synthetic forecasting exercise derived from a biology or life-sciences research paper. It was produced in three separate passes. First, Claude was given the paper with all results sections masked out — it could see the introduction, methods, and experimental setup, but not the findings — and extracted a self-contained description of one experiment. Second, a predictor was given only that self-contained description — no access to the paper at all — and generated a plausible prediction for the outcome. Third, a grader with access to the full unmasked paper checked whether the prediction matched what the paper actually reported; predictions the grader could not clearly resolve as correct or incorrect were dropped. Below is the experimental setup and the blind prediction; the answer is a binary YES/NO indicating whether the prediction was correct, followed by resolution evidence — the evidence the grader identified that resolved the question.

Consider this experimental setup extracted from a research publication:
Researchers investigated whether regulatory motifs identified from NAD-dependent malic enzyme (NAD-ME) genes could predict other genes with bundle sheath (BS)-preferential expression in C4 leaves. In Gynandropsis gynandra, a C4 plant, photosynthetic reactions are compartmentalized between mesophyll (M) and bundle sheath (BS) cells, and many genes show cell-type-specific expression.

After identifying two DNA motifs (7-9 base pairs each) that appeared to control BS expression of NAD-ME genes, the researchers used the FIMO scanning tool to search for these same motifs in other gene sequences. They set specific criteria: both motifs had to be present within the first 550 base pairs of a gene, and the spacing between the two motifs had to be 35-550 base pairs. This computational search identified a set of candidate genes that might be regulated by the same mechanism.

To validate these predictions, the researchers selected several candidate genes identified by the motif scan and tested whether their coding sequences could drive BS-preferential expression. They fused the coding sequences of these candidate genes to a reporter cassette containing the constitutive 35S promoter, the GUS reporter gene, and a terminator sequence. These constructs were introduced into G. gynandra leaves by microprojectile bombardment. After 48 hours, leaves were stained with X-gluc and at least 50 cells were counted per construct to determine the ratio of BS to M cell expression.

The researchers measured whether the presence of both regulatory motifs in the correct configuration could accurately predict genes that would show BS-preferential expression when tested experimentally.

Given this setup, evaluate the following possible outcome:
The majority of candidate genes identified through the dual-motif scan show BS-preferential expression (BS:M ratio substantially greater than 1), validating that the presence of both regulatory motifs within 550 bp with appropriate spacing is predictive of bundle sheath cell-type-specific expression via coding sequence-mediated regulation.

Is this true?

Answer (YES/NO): YES